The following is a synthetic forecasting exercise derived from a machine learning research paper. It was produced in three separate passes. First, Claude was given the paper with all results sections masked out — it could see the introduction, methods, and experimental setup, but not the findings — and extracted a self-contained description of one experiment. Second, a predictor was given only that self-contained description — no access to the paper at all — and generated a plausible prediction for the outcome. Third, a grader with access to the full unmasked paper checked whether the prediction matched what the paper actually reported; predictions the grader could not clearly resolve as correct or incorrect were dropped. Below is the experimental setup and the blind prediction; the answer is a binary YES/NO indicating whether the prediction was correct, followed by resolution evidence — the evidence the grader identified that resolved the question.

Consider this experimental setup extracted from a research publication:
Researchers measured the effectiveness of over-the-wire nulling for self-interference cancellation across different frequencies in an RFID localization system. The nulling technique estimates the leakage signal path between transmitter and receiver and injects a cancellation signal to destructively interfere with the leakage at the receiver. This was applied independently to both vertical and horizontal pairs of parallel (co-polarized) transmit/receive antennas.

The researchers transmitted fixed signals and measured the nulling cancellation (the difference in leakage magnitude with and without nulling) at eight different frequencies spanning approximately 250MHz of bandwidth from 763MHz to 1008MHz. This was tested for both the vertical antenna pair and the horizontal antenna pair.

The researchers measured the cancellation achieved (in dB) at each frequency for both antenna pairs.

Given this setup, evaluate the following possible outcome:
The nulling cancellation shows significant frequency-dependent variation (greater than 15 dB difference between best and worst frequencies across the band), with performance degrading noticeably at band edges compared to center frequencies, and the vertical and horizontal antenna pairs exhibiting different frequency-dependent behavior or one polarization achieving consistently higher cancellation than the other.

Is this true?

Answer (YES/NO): NO